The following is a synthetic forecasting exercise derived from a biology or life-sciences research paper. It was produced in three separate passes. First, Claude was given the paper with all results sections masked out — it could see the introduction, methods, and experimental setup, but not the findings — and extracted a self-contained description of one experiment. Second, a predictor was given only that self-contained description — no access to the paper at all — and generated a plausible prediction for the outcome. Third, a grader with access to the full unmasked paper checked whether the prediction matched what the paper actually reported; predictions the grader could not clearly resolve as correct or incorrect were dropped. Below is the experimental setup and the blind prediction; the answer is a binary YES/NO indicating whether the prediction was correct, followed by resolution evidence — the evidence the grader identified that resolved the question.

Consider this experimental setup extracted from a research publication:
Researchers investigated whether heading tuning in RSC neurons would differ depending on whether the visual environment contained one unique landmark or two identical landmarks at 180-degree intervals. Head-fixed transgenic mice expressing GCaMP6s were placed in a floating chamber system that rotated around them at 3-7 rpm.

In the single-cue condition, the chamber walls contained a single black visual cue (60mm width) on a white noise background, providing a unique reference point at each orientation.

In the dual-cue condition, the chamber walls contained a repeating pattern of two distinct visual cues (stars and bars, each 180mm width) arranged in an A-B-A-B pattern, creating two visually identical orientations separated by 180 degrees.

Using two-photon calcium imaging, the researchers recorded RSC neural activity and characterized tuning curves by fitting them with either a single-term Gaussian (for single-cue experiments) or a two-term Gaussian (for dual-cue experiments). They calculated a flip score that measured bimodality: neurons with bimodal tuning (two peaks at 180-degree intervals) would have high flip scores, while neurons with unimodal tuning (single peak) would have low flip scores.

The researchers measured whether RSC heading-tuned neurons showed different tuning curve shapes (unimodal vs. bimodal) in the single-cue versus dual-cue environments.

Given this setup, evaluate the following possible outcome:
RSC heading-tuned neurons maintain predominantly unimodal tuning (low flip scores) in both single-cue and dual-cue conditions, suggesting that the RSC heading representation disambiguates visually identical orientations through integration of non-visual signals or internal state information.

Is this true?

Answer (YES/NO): NO